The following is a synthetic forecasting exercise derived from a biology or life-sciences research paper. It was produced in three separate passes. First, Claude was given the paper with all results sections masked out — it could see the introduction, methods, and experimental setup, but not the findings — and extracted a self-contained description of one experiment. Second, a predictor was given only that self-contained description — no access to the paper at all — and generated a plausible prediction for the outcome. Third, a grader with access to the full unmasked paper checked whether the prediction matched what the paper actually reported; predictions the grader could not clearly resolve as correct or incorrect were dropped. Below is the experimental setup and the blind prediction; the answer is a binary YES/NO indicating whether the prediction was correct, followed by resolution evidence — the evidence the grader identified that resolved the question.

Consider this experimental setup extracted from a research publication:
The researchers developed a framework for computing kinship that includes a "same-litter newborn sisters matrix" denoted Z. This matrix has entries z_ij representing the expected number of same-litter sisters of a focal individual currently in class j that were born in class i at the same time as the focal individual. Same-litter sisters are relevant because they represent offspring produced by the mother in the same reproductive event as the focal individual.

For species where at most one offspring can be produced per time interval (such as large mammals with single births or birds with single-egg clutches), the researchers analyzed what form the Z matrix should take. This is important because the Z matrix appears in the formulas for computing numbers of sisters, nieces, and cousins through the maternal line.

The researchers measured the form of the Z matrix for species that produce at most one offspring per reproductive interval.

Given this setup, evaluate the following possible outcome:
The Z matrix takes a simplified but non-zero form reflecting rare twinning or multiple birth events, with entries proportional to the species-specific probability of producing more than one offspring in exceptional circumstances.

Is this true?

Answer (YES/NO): NO